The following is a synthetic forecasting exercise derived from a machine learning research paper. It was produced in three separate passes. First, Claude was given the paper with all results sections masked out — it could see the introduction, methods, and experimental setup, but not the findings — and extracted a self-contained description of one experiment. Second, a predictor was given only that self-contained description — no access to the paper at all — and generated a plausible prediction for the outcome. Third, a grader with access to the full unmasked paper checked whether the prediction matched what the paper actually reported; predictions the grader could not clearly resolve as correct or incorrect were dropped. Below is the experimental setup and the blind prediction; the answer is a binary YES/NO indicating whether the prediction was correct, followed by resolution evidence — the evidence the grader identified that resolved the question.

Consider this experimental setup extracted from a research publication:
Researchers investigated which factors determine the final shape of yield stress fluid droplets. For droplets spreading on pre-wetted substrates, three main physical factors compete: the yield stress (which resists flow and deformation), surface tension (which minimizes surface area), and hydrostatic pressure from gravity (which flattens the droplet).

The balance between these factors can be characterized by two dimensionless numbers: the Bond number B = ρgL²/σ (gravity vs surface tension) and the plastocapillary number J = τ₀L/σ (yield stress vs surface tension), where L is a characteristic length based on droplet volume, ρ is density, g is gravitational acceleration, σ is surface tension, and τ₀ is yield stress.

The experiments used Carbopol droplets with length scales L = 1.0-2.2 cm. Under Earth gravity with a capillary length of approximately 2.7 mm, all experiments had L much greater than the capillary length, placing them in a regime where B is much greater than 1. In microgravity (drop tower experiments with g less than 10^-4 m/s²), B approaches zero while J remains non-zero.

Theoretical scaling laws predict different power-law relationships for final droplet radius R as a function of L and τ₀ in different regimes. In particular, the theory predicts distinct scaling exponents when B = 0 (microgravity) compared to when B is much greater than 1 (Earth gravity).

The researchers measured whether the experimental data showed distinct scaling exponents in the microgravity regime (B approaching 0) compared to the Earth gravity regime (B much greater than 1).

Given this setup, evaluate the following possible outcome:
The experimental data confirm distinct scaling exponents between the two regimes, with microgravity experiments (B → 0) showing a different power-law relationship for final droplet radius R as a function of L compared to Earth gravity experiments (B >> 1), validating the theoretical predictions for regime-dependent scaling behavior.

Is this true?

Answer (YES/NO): YES